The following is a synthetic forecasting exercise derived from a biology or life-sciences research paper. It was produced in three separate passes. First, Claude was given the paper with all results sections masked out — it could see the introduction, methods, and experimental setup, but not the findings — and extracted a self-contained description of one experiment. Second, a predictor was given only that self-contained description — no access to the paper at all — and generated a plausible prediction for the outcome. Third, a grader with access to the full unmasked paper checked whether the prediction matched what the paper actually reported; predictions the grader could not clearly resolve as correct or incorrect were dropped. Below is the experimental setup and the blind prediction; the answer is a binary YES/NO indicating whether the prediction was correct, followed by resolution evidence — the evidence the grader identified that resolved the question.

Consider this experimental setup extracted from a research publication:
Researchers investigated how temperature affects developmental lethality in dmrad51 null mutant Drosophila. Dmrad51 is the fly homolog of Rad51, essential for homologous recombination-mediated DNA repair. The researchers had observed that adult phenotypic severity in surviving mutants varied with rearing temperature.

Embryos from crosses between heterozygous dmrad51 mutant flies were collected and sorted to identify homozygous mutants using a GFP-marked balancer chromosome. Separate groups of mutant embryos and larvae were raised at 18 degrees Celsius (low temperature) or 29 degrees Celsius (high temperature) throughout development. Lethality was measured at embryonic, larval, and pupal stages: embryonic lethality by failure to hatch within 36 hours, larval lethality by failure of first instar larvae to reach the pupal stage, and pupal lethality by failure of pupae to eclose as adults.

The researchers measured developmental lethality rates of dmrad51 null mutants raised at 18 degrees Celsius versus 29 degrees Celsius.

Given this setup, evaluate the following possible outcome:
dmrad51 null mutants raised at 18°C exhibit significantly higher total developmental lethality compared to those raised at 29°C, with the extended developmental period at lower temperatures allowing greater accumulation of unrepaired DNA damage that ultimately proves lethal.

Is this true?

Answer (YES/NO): YES